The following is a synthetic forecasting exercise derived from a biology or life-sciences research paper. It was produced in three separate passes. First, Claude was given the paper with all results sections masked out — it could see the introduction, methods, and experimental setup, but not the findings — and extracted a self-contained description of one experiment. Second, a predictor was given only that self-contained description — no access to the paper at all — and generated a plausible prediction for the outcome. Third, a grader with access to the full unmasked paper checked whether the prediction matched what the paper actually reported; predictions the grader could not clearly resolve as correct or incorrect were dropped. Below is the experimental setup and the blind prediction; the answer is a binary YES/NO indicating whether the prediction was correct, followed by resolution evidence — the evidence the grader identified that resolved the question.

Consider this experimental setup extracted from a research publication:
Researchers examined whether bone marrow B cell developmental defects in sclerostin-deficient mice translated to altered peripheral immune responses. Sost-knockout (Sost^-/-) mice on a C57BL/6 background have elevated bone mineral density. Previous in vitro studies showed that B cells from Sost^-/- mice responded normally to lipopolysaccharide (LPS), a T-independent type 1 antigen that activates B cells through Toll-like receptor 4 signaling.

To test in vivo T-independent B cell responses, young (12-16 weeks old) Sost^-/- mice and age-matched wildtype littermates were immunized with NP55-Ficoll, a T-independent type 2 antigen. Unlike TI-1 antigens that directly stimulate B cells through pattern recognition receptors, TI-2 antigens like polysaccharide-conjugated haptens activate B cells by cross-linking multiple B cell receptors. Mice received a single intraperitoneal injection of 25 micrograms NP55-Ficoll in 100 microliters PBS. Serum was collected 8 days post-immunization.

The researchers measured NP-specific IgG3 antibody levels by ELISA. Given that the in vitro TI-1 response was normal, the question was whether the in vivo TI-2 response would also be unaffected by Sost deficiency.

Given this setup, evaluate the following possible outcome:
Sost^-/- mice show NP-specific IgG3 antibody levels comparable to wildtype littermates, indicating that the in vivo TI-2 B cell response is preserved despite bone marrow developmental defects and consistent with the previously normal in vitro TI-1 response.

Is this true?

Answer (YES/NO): NO